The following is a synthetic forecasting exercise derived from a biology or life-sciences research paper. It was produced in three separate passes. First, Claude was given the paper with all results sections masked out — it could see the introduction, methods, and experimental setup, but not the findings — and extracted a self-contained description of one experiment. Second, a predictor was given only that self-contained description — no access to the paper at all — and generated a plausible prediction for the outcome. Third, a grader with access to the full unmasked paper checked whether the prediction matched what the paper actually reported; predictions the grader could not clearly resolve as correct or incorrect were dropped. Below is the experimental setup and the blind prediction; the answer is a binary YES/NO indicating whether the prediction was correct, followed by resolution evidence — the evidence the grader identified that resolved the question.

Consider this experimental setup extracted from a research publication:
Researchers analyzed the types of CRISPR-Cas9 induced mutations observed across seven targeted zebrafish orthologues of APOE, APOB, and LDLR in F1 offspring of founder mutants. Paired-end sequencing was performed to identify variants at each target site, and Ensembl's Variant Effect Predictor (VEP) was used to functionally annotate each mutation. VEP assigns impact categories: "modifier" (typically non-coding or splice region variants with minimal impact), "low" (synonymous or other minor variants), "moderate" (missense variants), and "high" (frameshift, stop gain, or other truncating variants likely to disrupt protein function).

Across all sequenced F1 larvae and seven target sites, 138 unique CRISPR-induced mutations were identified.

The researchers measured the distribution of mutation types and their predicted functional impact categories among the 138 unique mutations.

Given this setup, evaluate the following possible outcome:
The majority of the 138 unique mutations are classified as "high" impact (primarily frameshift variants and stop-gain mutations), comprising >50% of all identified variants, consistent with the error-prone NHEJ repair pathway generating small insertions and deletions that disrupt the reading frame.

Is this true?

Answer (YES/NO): NO